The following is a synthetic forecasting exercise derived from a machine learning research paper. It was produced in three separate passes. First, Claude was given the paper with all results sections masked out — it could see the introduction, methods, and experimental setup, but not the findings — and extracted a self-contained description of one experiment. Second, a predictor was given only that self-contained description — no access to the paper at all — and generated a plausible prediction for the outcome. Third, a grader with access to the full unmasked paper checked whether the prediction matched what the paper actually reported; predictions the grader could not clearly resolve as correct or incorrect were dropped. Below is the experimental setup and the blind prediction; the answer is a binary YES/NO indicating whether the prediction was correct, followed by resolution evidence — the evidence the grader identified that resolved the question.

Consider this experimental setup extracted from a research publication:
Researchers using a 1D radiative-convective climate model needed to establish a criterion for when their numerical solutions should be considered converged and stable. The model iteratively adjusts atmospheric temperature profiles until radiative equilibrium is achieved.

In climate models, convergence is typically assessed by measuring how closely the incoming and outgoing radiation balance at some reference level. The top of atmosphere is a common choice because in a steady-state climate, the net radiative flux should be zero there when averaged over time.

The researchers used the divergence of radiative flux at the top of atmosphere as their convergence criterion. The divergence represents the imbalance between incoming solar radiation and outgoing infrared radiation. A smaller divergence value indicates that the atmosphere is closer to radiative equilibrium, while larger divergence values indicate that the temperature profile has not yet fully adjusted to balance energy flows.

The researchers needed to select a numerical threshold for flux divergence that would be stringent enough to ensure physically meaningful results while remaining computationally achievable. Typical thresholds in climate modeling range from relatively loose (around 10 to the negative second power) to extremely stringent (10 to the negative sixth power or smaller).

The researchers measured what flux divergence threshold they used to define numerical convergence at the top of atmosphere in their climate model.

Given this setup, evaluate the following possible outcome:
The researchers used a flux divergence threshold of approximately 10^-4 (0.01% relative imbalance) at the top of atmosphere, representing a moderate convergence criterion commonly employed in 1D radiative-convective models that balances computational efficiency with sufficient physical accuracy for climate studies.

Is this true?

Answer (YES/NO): NO